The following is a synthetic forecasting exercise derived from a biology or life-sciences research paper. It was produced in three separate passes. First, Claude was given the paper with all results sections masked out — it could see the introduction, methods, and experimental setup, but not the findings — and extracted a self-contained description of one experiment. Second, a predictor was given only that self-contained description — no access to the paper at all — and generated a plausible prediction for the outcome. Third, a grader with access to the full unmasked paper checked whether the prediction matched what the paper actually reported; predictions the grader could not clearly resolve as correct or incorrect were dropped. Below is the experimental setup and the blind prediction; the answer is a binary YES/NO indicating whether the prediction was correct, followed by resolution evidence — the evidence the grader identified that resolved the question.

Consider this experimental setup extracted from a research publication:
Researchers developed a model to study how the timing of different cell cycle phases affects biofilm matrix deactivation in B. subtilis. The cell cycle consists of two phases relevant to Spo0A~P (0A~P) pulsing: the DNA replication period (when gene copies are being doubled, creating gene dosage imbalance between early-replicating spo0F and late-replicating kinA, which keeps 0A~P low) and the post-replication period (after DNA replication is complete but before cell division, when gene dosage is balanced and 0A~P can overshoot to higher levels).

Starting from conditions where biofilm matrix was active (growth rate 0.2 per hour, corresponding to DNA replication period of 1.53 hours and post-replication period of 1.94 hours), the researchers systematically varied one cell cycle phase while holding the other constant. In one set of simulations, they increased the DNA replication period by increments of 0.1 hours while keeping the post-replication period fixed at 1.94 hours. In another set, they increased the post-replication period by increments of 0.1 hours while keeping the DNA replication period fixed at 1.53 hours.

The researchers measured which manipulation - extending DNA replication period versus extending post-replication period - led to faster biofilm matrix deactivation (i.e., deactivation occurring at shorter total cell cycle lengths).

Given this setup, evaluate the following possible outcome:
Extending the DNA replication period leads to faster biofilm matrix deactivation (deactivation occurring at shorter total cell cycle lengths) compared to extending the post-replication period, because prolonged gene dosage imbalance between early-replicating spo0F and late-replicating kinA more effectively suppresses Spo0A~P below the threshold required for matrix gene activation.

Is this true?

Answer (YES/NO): YES